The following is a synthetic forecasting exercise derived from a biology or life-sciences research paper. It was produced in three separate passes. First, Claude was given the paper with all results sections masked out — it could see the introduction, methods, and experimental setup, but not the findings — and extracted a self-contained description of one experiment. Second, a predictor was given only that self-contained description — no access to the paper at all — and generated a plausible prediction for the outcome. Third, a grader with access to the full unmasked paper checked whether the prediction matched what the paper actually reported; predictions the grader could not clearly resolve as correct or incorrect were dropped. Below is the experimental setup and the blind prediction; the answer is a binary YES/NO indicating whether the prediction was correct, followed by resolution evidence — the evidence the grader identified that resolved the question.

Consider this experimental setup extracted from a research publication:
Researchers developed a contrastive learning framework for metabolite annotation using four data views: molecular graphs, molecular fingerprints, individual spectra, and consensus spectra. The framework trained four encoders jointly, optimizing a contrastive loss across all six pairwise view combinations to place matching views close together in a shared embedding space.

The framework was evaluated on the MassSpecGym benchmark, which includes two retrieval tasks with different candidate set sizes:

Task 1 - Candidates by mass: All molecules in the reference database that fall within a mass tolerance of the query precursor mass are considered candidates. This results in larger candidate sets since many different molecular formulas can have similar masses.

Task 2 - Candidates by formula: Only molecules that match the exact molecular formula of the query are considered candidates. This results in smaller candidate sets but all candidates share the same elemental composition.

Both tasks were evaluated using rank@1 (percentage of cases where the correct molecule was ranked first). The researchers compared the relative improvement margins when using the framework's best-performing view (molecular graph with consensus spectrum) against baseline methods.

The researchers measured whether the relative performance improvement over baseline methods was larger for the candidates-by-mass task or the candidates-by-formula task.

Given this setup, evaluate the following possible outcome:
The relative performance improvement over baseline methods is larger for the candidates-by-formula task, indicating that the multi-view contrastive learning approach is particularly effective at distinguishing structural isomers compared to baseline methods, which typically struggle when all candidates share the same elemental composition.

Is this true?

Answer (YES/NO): NO